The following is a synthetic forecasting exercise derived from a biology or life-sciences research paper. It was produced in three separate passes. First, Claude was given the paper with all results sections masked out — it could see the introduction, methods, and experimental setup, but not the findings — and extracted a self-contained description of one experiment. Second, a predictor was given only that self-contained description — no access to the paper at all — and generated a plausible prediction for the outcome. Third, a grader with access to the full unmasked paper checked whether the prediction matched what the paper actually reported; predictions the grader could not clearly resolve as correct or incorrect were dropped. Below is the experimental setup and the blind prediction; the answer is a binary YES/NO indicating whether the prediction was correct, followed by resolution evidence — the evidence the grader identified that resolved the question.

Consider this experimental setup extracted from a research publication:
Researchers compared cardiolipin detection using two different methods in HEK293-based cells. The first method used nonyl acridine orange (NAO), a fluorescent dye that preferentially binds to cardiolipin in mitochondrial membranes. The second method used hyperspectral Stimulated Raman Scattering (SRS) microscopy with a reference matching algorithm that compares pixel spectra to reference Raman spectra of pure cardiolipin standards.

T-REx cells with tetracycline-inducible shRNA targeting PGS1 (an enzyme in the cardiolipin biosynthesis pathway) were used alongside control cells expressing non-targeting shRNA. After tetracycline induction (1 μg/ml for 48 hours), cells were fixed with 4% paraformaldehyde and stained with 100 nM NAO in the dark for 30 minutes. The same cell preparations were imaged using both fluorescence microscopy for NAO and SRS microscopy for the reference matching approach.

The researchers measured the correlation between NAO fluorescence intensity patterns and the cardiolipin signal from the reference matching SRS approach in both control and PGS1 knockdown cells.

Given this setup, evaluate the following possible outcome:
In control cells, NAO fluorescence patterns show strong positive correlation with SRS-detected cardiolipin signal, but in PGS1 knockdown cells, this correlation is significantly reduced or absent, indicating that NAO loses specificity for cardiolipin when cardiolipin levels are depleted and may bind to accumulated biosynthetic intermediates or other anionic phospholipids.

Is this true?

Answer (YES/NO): NO